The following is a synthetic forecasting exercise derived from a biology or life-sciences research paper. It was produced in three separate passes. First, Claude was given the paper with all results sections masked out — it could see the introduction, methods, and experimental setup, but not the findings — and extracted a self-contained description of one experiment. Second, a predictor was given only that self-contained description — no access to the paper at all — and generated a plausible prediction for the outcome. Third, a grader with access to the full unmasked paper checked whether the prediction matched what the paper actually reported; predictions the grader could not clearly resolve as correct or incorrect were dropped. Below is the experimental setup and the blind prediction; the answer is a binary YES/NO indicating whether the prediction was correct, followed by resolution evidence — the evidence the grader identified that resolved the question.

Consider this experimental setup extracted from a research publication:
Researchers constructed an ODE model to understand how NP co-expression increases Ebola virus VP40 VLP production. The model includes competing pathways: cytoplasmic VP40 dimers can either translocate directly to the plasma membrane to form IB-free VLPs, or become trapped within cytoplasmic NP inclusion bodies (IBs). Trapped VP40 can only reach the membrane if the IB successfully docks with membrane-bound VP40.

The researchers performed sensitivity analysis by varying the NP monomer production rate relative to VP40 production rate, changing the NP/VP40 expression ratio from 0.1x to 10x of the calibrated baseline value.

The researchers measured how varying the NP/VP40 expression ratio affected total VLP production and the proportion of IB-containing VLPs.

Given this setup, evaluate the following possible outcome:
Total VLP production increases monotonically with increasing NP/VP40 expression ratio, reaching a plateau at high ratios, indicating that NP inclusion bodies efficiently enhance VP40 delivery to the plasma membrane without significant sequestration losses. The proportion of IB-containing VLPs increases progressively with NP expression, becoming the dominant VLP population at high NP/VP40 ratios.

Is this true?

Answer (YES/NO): NO